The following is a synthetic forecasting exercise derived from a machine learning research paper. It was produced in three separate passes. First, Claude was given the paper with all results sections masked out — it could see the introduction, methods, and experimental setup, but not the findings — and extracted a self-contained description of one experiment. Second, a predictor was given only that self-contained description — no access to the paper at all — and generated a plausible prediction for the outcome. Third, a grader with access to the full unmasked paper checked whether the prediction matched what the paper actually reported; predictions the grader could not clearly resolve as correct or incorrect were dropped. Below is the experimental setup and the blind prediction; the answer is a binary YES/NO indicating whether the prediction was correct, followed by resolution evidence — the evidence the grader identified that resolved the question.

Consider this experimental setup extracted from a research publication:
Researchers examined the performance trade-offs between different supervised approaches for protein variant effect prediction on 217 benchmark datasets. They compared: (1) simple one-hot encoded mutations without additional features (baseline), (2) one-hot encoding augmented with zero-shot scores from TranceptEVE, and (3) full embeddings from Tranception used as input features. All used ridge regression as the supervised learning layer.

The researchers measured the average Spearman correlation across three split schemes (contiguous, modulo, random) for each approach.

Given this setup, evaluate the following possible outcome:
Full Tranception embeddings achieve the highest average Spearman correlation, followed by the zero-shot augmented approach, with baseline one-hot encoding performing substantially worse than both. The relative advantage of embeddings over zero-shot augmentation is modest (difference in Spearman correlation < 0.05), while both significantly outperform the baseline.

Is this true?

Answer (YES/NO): NO